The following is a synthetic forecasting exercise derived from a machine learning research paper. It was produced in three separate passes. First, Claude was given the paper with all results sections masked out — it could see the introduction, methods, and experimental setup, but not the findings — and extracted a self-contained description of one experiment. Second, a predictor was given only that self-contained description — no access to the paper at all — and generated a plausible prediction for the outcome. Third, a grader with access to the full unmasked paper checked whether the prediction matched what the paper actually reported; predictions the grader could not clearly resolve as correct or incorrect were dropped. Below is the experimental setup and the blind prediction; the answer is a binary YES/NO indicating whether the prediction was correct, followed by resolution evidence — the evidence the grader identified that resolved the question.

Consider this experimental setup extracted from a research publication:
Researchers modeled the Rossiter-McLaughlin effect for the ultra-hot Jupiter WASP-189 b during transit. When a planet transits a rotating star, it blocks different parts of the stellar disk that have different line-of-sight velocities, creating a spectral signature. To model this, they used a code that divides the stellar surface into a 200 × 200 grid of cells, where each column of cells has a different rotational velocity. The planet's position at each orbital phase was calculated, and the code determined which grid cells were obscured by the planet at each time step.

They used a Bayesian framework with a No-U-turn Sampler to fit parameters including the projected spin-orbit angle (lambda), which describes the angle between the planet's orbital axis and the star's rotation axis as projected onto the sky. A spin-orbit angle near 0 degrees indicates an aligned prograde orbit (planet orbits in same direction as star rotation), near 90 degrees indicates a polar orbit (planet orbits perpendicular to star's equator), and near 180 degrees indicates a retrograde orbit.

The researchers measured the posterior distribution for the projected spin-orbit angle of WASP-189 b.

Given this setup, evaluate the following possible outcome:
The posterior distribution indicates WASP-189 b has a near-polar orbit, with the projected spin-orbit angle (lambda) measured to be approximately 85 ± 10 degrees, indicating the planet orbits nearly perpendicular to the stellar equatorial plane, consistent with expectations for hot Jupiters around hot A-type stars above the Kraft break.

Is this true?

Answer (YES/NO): NO